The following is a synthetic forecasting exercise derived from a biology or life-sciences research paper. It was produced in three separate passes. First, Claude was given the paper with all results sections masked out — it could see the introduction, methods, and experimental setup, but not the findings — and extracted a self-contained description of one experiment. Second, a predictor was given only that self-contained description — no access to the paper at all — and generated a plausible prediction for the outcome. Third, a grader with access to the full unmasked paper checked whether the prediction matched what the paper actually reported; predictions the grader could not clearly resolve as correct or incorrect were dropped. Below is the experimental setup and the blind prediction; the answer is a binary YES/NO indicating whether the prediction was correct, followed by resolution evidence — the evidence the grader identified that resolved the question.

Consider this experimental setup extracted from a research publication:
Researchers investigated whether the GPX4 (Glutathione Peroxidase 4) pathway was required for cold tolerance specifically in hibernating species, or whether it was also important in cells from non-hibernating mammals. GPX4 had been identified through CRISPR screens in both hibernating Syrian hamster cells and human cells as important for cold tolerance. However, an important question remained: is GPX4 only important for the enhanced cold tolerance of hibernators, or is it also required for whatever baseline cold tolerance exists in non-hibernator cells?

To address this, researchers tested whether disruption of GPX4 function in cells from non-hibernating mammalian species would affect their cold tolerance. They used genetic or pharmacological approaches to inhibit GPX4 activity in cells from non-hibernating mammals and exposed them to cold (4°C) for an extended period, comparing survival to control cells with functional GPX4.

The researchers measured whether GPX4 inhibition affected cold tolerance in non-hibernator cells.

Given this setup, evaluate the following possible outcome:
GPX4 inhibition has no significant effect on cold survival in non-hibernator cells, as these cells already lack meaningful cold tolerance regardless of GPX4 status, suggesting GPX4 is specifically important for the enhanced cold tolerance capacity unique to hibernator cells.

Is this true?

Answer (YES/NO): NO